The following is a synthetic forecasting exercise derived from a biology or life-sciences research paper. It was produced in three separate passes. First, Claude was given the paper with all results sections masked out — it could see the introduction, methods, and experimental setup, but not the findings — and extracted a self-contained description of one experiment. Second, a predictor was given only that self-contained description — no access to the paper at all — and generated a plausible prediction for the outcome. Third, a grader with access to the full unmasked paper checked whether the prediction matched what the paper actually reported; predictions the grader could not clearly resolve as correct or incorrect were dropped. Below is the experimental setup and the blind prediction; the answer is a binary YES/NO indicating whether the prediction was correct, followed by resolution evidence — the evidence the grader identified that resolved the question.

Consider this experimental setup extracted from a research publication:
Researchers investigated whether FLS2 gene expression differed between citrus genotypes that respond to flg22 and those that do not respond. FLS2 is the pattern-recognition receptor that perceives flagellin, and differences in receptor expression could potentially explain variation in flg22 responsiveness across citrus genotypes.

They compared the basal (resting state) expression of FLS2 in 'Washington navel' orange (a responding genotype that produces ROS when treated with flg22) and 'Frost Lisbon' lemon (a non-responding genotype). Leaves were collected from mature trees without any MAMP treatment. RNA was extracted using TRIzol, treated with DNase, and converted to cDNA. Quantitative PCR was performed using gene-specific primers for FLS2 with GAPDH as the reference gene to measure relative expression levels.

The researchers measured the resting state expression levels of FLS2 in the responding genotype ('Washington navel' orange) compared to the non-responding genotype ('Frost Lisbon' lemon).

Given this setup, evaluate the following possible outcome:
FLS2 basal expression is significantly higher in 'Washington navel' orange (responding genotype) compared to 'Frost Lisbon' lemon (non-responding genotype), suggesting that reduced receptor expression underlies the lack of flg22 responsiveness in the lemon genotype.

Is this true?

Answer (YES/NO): NO